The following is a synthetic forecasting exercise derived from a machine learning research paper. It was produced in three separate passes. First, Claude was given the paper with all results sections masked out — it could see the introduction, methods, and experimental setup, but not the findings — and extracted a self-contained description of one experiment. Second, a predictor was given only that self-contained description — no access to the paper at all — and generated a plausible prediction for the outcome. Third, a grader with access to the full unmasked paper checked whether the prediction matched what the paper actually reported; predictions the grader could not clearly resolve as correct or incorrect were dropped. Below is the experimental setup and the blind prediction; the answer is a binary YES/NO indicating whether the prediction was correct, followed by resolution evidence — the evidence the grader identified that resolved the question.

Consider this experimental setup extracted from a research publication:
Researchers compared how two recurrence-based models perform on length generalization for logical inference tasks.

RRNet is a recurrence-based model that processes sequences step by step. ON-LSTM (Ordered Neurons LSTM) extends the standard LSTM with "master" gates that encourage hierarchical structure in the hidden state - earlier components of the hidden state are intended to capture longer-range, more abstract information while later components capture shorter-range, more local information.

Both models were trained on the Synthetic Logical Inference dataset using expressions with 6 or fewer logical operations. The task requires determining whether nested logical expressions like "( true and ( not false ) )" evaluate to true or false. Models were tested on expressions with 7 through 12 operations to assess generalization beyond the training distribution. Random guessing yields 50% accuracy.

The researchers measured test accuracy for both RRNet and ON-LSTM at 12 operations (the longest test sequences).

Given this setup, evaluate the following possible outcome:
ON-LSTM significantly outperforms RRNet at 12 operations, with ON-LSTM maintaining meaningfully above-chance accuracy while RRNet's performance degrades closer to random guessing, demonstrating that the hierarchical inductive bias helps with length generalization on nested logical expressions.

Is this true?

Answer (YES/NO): NO